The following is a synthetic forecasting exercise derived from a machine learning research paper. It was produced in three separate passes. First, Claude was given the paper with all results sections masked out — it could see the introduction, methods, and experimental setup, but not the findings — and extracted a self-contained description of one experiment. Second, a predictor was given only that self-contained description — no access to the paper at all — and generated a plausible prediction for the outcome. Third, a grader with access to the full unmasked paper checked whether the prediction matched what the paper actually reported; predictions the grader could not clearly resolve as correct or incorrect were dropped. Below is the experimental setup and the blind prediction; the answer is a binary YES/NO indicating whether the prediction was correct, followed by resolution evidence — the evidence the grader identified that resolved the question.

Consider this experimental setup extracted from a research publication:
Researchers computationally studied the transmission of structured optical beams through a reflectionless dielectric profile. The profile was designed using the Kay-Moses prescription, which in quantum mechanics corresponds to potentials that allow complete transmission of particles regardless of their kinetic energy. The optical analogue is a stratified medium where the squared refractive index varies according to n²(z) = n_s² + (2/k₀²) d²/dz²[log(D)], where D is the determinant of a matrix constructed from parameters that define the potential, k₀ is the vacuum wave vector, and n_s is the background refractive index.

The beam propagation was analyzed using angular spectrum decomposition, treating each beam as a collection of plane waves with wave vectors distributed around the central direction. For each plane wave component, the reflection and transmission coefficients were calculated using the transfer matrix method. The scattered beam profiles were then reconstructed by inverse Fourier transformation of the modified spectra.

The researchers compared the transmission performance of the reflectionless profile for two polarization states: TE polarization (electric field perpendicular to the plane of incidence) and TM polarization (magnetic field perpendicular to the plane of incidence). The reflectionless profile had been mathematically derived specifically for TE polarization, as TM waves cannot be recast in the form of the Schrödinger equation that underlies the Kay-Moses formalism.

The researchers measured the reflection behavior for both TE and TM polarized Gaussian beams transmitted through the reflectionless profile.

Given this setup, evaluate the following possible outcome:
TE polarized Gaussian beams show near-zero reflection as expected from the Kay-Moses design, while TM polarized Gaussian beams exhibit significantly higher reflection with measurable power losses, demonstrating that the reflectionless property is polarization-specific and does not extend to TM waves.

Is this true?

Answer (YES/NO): NO